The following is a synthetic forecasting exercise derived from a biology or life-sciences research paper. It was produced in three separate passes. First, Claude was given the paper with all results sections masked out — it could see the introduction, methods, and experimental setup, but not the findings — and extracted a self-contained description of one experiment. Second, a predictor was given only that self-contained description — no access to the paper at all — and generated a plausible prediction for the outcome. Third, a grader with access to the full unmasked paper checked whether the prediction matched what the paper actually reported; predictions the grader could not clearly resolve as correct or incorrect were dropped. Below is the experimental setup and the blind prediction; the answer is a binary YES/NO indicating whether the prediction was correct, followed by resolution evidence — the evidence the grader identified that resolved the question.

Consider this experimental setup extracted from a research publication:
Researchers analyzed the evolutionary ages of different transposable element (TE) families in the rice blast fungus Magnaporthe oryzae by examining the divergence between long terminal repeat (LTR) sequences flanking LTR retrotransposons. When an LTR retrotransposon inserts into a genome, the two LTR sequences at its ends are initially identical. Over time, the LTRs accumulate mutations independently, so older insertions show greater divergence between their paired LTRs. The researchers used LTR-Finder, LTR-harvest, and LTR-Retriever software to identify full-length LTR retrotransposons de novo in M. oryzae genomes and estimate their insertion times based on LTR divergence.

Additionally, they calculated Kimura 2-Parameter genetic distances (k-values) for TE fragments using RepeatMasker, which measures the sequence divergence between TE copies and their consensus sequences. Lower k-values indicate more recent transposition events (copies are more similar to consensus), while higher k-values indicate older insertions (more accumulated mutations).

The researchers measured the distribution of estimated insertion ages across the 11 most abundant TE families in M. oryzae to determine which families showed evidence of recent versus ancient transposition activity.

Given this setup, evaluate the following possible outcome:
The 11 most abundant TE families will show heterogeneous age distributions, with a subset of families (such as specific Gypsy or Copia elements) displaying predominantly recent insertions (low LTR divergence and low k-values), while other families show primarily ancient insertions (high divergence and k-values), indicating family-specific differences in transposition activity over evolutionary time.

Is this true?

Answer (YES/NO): NO